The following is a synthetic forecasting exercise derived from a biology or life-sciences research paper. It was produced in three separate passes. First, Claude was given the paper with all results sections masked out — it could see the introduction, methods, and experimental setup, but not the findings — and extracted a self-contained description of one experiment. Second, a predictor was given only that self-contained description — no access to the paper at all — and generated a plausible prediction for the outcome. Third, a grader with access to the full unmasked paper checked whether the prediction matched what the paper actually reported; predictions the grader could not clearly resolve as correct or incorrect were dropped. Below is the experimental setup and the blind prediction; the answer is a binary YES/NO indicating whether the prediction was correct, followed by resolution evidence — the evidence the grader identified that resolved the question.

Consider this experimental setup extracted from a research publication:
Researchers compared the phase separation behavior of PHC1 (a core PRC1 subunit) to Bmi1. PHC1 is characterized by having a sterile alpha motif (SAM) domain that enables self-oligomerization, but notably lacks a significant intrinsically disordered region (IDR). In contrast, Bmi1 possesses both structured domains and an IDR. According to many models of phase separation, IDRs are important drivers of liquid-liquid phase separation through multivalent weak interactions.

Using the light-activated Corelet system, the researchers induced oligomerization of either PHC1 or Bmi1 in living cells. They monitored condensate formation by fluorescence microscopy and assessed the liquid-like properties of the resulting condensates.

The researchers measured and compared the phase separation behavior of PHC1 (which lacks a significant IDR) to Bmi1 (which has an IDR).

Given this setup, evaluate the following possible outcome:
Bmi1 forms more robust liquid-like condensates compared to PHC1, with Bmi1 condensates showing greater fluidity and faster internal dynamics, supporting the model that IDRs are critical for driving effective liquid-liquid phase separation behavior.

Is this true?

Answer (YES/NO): NO